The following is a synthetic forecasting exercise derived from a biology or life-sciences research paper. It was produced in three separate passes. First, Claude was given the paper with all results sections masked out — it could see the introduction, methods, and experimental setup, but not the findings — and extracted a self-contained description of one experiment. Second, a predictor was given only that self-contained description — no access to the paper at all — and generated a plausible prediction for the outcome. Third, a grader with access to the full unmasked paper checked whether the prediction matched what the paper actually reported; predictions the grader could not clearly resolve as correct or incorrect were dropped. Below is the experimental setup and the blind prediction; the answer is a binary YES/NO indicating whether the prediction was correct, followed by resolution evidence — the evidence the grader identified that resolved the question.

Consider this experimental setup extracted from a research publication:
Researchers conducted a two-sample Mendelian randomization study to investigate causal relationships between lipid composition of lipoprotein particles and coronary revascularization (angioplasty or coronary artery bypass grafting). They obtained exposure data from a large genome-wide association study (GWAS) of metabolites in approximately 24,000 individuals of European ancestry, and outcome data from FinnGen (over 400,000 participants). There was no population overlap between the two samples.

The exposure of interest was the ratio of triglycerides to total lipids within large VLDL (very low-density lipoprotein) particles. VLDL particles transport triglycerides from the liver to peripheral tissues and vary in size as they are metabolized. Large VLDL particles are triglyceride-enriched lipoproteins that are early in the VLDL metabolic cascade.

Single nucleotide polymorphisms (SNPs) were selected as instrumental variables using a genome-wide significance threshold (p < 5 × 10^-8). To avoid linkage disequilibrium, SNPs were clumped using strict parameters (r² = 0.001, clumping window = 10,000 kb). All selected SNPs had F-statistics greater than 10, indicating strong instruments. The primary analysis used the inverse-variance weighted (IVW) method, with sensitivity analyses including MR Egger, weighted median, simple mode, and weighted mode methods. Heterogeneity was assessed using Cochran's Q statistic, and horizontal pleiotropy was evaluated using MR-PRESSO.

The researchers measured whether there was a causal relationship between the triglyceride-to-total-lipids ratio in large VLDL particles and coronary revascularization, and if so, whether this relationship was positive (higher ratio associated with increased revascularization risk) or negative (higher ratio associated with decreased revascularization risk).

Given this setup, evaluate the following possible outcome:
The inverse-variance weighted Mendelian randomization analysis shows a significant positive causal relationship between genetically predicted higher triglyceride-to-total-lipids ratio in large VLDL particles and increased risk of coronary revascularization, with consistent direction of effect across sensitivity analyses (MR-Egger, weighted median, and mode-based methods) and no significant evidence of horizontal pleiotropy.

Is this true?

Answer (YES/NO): NO